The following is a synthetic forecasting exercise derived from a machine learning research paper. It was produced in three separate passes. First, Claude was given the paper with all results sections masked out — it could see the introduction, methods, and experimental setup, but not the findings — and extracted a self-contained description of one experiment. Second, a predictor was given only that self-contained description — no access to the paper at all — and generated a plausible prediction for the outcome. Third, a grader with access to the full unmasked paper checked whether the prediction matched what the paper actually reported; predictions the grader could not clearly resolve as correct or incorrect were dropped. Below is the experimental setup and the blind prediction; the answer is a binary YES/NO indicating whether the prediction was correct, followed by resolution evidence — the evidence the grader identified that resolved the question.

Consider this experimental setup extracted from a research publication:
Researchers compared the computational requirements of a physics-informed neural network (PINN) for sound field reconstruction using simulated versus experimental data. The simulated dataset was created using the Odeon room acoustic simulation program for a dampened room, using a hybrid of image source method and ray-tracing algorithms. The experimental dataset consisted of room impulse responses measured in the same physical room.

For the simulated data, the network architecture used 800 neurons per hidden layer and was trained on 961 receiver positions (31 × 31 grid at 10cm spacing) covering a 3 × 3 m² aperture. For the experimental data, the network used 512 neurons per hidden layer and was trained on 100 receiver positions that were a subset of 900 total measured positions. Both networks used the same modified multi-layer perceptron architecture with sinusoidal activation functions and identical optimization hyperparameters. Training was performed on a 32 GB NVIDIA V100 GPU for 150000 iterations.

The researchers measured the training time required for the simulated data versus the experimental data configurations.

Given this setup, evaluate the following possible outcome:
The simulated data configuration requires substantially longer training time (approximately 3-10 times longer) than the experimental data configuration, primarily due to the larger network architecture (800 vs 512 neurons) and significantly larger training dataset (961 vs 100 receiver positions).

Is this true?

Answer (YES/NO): NO